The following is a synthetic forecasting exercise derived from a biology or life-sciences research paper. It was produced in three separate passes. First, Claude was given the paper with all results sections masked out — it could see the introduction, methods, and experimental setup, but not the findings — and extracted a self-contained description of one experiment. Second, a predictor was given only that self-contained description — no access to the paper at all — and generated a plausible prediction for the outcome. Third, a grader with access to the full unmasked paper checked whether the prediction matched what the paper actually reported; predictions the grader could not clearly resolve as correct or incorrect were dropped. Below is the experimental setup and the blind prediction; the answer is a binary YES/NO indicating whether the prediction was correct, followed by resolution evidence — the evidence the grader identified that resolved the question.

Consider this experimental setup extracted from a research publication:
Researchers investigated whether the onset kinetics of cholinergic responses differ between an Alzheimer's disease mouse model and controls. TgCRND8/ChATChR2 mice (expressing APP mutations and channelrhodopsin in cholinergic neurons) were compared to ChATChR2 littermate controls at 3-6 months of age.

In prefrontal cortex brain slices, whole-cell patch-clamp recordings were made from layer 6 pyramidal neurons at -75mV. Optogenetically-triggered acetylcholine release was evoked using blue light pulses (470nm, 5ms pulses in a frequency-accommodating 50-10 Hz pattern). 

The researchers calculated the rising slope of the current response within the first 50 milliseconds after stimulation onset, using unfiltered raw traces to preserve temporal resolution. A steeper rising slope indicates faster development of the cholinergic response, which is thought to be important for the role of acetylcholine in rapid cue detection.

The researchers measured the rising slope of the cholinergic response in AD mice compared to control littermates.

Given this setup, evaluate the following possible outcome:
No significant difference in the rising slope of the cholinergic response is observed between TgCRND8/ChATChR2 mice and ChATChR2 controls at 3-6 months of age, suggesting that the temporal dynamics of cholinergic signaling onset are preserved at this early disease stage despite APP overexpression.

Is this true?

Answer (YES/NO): NO